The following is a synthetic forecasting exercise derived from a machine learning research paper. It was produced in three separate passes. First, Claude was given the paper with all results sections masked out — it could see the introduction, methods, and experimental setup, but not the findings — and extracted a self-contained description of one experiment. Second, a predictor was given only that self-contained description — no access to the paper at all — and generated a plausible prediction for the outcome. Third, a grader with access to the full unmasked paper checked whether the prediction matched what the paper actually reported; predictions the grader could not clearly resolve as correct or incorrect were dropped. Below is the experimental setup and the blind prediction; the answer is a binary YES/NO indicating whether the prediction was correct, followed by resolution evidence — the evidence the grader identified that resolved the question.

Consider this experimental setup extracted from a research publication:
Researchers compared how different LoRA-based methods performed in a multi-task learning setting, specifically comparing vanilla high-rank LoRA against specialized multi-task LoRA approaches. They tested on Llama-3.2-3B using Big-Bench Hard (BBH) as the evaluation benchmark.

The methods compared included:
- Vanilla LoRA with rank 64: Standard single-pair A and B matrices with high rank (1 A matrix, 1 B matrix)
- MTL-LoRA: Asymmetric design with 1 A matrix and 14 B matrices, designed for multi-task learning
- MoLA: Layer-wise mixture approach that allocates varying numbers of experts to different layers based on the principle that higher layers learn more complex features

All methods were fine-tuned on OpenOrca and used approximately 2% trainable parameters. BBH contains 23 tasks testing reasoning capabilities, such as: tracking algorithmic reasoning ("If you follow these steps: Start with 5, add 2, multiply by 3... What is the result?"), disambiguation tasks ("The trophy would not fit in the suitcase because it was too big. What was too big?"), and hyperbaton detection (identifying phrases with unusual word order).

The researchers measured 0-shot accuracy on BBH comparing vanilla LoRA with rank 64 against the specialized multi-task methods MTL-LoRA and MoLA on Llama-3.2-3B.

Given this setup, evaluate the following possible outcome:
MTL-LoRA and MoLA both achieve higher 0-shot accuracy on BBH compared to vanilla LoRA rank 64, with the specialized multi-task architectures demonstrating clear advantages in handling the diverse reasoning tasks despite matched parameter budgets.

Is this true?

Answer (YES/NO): NO